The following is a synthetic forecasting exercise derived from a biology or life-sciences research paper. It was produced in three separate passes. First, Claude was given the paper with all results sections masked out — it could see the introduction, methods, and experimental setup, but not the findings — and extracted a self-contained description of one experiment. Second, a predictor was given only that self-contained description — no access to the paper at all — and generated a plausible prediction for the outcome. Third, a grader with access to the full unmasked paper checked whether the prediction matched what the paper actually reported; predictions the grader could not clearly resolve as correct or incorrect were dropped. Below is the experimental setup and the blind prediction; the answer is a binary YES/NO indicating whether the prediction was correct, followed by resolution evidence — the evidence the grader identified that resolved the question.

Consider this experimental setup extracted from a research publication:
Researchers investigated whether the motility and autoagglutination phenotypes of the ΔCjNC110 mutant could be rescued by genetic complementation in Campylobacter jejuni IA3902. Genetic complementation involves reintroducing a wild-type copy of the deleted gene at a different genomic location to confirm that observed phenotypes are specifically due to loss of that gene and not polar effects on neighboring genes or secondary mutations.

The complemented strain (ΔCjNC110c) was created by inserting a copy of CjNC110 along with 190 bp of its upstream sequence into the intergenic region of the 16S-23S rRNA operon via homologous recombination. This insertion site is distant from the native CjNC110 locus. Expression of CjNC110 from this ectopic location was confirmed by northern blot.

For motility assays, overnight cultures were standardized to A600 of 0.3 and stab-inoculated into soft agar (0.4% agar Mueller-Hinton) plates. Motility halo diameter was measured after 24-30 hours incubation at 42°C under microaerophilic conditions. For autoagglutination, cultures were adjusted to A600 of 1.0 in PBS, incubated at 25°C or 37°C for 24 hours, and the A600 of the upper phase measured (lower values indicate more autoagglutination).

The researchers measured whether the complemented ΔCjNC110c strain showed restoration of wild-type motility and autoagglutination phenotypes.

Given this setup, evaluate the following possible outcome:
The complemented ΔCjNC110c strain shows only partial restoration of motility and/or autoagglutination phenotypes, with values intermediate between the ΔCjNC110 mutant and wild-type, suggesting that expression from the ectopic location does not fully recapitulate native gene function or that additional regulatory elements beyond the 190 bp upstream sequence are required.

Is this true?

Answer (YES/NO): NO